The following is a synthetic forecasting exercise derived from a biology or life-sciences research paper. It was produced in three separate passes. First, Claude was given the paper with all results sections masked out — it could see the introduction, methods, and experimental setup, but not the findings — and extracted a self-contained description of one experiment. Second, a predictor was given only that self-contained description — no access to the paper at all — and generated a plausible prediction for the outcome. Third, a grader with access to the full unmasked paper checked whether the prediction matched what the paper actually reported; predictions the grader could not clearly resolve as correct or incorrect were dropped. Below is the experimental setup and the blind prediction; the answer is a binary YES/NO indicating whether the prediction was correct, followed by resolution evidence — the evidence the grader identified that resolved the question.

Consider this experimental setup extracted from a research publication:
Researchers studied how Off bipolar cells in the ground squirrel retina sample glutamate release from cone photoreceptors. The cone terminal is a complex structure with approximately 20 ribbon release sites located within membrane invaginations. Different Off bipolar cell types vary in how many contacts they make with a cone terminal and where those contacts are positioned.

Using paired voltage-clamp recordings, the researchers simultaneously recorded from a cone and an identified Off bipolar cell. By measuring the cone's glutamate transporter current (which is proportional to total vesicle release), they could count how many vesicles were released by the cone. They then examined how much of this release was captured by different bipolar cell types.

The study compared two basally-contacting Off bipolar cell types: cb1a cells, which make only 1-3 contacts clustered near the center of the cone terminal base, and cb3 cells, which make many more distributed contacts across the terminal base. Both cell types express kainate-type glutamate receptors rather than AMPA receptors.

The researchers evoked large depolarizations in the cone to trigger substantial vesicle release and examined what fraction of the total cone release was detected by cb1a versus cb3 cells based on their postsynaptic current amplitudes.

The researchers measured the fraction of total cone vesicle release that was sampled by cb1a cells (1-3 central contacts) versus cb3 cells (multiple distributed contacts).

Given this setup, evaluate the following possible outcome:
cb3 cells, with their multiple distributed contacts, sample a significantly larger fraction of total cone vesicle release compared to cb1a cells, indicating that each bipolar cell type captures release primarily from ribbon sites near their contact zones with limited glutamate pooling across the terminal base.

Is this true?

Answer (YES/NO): NO